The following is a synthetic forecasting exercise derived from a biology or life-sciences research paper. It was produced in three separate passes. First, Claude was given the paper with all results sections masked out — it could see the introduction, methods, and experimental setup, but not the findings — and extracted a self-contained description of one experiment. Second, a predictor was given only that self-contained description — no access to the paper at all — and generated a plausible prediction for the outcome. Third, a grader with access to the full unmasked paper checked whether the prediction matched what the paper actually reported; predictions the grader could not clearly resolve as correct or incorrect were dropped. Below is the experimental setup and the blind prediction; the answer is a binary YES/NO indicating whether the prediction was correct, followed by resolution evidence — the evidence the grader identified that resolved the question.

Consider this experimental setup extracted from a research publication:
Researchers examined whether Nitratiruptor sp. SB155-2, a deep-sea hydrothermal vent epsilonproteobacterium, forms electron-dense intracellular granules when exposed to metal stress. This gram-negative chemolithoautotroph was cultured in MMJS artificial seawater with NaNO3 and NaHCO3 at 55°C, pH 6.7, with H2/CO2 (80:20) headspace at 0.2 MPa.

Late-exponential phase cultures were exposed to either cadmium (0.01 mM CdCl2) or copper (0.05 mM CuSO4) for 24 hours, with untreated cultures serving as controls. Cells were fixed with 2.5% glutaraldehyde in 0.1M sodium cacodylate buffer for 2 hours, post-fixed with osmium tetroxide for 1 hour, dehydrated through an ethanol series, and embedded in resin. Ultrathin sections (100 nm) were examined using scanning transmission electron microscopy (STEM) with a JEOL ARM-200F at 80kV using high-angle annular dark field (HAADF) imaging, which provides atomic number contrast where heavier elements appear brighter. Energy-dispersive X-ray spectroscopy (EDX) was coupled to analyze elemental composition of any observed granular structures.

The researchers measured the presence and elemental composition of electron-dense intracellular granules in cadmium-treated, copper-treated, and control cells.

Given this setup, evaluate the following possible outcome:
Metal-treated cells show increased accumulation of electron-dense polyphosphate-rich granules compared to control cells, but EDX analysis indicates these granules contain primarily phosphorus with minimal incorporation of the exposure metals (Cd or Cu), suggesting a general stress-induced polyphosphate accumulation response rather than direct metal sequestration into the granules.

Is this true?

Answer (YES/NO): NO